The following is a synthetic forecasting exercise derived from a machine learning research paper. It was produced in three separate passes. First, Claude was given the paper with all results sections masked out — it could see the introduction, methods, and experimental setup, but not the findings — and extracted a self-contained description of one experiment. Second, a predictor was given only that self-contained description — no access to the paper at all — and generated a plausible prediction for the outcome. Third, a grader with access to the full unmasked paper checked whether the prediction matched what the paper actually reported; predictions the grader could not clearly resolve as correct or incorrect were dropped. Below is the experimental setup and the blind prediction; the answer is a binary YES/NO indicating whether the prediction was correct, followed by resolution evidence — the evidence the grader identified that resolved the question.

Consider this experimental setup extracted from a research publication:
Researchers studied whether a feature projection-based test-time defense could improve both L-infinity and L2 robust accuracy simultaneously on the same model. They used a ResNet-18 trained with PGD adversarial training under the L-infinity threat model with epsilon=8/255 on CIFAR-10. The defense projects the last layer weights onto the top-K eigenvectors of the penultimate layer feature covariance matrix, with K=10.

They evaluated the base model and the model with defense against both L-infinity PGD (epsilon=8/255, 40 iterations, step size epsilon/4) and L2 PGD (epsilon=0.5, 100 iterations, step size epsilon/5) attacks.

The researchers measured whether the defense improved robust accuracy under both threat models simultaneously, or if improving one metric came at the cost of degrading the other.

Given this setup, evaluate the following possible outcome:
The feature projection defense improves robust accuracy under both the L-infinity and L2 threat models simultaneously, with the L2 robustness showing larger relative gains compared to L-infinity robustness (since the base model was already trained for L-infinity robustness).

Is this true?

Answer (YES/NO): NO